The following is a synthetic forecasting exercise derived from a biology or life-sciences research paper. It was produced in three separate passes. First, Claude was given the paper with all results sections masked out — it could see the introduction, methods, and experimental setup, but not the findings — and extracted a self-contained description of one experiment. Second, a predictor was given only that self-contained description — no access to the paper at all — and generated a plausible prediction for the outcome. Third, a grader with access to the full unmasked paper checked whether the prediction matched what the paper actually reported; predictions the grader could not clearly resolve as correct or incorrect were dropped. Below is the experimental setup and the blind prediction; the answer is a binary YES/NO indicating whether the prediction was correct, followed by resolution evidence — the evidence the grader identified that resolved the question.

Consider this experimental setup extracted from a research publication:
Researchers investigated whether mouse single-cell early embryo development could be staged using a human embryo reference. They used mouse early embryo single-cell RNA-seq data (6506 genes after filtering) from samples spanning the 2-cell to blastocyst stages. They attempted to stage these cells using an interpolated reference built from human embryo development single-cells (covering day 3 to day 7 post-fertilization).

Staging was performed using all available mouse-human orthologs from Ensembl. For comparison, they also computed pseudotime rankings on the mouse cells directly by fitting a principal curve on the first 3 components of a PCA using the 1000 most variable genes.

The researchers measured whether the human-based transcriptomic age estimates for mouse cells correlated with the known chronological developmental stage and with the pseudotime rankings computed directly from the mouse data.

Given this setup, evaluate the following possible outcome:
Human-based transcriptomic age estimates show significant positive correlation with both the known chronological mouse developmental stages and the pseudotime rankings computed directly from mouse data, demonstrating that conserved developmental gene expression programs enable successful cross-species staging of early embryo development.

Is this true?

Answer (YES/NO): YES